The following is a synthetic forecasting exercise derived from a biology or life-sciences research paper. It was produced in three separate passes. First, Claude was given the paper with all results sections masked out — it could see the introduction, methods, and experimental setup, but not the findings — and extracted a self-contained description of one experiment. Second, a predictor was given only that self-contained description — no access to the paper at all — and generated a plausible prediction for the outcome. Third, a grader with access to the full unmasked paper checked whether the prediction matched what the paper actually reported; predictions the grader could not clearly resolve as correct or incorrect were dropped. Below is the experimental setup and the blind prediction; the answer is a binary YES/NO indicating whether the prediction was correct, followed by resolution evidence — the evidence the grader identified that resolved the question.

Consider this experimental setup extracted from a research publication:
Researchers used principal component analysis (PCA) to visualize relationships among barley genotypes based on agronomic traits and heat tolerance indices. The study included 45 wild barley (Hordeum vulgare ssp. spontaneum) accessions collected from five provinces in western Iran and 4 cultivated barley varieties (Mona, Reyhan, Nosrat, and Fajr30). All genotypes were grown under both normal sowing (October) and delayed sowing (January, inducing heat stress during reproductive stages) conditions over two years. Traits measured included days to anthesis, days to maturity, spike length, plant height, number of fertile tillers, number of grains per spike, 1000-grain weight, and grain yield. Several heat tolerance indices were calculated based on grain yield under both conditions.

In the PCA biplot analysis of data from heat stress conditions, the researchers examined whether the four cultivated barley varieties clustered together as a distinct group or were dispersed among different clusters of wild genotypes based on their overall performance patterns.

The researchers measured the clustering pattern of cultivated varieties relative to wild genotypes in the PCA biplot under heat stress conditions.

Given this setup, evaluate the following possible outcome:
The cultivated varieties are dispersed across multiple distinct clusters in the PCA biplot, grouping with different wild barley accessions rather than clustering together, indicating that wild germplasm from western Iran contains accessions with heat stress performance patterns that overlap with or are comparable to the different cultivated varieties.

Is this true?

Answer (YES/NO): NO